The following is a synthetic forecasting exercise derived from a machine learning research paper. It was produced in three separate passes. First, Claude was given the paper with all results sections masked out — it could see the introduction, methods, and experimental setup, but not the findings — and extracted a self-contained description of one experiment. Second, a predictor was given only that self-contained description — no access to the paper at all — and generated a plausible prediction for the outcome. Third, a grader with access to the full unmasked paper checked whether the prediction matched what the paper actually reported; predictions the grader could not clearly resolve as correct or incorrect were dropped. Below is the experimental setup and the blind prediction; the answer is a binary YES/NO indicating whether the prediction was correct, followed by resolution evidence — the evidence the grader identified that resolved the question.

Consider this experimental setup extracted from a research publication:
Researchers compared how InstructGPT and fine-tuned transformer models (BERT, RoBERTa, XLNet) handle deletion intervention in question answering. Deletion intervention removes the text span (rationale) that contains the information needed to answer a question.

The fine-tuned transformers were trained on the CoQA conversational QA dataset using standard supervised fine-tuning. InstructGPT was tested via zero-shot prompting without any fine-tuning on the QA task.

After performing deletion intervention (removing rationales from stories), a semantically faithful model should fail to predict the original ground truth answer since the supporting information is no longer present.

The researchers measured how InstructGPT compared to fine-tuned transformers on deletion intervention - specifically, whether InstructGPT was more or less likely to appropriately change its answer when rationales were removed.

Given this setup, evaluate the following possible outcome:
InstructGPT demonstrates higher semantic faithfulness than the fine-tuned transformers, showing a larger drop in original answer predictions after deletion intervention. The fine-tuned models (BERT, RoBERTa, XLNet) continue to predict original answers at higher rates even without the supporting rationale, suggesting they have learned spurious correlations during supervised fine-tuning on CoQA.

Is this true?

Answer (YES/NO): NO